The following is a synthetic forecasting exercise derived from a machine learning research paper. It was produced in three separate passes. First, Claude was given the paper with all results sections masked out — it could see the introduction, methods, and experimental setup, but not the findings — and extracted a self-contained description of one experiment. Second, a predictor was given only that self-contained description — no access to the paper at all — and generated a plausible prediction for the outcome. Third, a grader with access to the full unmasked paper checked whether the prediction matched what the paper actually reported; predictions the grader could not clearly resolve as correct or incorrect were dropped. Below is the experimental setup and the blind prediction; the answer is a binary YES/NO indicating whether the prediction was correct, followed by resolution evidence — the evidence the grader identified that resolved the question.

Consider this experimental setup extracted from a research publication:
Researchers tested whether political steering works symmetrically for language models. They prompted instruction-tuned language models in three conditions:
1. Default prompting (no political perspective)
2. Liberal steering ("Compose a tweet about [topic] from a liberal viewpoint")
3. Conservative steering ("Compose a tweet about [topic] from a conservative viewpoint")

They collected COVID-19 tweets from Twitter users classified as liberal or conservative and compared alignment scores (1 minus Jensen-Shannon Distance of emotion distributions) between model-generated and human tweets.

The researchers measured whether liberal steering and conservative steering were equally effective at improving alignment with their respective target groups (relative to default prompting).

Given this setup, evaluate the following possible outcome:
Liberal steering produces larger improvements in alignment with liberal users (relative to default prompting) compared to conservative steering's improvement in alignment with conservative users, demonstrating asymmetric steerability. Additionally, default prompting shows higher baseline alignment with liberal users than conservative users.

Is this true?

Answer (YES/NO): NO